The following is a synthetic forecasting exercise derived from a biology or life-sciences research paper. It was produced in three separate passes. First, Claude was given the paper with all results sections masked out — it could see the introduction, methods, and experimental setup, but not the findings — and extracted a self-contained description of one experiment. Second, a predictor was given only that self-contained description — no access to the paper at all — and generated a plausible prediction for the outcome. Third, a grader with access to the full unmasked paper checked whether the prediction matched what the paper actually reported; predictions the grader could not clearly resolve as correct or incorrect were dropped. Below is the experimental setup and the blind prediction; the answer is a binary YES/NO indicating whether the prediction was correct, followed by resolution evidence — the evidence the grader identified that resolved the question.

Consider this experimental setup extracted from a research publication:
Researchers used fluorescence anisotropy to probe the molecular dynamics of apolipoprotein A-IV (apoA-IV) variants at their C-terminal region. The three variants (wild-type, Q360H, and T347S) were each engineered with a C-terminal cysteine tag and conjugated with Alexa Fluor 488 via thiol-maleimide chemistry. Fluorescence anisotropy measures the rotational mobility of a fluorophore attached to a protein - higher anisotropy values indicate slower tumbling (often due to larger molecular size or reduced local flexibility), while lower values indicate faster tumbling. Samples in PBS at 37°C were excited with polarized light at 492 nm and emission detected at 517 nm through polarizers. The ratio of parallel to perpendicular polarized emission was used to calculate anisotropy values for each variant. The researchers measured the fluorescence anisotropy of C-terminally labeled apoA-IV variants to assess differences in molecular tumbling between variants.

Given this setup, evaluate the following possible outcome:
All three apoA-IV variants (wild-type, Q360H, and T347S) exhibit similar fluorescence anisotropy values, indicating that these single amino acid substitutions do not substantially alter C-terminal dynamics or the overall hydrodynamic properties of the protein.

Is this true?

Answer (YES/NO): NO